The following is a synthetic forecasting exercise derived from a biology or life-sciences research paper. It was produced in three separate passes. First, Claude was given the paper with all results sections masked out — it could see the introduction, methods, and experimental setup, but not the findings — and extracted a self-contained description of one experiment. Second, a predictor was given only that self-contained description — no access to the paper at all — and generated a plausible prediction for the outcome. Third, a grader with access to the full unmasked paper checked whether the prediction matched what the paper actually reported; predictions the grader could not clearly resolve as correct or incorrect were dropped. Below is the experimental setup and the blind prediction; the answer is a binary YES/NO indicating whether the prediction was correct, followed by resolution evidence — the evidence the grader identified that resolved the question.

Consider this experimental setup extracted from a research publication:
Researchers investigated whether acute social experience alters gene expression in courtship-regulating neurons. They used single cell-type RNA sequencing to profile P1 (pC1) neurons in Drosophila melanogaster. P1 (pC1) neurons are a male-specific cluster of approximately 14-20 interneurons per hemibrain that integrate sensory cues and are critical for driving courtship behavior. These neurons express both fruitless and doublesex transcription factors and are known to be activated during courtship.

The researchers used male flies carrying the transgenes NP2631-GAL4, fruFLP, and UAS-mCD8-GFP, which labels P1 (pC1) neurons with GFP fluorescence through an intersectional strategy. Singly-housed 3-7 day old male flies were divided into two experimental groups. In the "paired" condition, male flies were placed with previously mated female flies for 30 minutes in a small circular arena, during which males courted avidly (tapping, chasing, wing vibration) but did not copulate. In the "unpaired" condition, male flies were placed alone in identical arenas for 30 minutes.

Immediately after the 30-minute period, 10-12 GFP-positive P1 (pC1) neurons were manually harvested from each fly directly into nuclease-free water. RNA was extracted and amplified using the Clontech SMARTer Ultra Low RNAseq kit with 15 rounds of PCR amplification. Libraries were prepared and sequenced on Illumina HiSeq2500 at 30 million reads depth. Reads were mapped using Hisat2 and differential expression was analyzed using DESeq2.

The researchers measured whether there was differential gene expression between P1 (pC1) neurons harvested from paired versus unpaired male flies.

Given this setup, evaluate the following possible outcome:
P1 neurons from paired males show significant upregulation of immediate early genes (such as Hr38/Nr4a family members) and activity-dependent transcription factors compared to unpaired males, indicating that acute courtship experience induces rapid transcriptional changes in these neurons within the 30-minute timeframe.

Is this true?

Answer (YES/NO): NO